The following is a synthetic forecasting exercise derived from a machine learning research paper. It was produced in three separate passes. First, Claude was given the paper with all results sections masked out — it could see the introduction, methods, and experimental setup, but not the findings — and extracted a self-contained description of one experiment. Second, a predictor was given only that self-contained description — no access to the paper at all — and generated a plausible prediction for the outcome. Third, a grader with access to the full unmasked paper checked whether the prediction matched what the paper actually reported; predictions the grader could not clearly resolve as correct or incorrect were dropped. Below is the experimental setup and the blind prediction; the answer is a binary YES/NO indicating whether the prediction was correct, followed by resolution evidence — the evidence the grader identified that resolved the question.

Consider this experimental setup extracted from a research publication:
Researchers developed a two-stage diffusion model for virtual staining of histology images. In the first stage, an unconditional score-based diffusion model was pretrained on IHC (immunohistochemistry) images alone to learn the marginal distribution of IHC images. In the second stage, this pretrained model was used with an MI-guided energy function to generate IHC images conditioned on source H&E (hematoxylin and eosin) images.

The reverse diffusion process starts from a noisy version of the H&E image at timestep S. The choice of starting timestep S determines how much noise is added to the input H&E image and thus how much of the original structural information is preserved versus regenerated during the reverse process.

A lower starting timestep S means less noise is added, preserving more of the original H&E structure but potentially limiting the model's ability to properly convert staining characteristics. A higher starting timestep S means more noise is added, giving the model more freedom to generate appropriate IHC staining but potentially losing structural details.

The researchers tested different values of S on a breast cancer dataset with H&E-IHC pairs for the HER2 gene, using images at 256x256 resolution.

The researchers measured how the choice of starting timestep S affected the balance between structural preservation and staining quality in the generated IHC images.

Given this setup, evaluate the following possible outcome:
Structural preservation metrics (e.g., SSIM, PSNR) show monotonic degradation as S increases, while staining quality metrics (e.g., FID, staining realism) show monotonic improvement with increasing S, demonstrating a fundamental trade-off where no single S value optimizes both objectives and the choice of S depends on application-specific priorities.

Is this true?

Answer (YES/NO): NO